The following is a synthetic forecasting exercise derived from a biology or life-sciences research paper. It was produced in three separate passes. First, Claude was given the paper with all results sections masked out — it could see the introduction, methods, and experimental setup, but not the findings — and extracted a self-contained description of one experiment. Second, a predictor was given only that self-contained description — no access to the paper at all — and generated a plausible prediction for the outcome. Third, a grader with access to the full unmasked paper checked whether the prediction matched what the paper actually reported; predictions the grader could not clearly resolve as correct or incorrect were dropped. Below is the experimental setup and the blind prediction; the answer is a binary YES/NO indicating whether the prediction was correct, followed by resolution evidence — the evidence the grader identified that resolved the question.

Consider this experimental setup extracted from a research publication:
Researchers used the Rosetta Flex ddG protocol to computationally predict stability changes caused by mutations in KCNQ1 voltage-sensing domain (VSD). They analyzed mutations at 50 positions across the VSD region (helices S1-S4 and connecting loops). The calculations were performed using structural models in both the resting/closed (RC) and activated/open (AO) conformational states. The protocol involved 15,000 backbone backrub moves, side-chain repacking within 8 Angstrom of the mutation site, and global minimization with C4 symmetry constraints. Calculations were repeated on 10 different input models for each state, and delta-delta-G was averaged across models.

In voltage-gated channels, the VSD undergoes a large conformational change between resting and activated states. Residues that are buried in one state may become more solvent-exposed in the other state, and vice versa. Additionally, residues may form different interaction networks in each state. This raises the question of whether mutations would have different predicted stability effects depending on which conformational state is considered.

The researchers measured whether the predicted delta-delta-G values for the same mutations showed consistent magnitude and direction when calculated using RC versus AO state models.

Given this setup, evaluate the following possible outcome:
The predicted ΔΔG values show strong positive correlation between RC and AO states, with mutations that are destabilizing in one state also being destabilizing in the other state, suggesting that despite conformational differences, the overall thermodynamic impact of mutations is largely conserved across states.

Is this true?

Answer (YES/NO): YES